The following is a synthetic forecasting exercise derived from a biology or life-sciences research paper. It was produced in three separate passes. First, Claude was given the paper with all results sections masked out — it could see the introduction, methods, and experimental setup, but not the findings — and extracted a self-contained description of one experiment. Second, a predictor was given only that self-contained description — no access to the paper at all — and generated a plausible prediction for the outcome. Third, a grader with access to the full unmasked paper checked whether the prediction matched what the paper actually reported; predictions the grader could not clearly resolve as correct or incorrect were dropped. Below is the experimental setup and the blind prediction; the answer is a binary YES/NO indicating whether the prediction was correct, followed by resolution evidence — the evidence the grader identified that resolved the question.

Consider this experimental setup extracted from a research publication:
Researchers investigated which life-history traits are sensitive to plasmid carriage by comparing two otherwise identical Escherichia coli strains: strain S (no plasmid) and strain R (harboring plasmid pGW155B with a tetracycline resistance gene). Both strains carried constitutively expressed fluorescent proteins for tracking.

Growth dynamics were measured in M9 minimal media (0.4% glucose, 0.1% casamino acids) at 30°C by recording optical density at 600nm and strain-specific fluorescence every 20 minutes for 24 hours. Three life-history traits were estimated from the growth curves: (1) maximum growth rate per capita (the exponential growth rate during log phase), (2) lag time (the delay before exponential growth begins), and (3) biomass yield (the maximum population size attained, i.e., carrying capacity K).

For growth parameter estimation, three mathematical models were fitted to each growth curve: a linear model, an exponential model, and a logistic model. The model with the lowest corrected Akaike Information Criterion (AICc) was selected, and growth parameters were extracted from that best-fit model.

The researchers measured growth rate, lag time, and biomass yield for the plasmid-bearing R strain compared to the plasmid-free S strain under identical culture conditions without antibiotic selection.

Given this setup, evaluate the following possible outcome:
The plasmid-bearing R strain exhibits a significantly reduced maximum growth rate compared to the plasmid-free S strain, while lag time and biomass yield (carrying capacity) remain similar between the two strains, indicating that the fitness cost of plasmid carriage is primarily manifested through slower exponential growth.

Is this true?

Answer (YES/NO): NO